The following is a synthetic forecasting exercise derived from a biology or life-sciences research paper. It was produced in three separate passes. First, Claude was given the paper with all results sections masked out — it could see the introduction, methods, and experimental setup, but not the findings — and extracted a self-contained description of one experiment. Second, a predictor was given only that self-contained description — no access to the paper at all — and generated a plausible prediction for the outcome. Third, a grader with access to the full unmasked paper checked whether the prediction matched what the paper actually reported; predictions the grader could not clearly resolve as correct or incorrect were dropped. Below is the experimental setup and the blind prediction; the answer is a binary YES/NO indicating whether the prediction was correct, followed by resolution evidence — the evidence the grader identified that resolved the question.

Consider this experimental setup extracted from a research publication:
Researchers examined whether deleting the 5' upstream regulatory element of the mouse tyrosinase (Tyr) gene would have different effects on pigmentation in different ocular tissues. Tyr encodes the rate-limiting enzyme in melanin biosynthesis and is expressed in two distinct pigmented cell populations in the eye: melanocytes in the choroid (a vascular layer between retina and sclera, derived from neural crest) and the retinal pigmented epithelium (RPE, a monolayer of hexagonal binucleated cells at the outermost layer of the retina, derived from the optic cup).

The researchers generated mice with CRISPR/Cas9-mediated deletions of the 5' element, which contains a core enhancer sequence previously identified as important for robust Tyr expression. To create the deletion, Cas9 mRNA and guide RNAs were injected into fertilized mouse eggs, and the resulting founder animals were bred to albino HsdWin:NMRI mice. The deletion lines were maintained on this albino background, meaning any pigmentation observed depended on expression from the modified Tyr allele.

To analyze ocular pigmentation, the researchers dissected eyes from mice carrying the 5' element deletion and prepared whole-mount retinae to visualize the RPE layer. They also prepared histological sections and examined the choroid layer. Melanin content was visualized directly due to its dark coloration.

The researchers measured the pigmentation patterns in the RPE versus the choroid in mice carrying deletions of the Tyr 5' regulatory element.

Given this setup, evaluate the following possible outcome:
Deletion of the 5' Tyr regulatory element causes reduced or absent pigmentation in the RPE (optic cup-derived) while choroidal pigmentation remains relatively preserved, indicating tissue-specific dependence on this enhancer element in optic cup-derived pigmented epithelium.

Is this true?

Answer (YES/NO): NO